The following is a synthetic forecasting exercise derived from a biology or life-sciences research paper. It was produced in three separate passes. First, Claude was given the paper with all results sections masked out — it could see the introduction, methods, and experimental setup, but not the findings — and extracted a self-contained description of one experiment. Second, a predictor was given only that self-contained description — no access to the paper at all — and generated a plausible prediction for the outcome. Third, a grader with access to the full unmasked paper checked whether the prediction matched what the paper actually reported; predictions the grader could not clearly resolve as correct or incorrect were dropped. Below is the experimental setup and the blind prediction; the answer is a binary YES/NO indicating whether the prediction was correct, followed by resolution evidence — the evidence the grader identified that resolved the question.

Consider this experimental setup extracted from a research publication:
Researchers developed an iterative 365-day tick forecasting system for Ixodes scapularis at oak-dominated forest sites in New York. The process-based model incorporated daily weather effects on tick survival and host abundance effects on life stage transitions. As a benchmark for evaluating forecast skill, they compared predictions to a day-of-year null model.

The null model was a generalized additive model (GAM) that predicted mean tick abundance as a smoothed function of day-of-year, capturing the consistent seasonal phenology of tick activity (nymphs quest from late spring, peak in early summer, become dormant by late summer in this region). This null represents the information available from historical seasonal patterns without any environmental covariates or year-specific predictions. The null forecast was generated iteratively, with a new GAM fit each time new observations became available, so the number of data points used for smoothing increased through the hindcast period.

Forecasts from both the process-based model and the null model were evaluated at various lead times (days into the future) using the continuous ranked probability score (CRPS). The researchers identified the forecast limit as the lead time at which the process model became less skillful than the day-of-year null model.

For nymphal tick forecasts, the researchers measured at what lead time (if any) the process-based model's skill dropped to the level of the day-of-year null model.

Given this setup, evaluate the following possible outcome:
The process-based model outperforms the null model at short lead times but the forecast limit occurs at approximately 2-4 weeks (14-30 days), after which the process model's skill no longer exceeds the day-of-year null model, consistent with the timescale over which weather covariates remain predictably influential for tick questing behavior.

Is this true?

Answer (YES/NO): NO